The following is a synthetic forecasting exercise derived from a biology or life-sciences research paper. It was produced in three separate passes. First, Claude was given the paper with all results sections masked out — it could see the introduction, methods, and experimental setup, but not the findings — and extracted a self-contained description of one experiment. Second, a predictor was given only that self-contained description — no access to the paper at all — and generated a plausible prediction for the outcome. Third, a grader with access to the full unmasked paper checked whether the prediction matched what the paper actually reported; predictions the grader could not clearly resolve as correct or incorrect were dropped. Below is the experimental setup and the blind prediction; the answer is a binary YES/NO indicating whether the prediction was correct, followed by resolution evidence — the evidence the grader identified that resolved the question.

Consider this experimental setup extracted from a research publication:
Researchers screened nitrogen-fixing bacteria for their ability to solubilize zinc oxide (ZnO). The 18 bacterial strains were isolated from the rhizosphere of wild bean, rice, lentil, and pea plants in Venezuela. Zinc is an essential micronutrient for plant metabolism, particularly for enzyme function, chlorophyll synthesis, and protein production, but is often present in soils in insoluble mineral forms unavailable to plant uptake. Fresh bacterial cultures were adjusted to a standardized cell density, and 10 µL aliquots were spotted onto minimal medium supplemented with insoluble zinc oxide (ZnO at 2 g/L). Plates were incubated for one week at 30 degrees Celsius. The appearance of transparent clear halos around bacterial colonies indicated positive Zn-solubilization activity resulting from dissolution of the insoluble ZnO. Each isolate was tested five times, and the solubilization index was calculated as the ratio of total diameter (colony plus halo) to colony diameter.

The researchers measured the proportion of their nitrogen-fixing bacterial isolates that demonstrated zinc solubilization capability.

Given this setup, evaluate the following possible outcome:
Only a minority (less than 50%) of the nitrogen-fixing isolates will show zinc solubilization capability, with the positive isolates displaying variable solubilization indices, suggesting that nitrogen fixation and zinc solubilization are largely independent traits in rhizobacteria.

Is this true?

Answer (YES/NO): YES